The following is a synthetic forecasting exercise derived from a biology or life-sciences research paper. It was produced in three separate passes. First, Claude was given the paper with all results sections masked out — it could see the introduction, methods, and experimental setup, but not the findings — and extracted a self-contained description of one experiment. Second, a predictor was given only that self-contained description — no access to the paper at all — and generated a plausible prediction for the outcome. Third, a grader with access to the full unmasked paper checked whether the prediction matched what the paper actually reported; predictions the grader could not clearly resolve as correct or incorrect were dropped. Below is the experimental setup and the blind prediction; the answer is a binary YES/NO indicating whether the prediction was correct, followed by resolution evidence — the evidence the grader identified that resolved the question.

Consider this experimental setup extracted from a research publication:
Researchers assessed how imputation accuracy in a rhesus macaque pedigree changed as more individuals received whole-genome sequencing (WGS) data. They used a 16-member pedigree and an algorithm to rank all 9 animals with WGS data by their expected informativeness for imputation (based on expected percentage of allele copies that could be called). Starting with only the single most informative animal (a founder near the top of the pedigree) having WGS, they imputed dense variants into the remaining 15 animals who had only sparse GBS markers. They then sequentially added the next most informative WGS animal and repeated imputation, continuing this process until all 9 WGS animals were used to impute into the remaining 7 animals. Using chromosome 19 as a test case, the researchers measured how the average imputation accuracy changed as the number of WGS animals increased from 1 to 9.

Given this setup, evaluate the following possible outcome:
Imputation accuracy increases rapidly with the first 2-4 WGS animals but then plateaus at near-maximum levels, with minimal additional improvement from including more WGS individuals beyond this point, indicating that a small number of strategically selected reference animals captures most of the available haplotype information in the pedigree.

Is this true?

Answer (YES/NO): YES